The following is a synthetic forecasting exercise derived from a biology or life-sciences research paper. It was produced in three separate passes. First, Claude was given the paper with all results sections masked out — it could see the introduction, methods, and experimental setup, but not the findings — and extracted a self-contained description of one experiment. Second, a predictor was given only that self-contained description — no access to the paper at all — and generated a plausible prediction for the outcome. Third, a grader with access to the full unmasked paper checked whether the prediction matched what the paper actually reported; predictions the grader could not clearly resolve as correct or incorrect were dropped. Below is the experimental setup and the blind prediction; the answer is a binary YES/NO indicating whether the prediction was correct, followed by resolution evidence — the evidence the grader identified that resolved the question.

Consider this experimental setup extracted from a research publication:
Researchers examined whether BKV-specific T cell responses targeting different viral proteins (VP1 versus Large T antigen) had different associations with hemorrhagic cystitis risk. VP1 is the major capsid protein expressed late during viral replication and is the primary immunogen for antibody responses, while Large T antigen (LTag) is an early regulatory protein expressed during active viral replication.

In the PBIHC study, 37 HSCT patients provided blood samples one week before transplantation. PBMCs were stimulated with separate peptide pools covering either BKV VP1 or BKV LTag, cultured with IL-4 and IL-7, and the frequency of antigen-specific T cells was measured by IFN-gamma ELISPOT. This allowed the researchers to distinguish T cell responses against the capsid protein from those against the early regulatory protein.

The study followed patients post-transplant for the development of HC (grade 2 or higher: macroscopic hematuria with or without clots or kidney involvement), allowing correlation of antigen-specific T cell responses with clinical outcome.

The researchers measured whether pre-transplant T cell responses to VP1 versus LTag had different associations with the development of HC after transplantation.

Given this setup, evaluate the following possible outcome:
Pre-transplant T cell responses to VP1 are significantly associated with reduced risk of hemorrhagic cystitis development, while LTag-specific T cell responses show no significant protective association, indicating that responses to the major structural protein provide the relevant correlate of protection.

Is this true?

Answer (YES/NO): YES